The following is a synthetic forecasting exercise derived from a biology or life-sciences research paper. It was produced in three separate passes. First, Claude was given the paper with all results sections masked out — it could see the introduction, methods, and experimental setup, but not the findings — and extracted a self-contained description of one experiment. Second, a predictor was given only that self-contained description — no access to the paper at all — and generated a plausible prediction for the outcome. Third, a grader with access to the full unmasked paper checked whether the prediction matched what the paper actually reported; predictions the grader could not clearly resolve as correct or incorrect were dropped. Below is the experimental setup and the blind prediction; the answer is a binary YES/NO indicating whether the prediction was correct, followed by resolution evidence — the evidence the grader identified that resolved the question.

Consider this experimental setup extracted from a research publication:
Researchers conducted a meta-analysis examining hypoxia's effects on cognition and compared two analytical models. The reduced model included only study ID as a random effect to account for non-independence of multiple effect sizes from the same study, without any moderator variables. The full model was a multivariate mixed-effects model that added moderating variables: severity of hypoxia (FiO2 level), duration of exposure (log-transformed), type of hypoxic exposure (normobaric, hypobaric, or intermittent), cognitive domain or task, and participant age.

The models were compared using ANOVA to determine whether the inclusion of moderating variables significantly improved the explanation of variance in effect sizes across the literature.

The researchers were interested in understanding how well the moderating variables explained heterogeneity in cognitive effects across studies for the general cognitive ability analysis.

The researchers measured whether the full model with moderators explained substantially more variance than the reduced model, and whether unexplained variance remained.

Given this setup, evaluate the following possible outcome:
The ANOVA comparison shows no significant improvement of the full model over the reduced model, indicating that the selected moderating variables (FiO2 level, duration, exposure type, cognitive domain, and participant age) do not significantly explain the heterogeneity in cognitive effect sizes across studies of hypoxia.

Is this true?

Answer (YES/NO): NO